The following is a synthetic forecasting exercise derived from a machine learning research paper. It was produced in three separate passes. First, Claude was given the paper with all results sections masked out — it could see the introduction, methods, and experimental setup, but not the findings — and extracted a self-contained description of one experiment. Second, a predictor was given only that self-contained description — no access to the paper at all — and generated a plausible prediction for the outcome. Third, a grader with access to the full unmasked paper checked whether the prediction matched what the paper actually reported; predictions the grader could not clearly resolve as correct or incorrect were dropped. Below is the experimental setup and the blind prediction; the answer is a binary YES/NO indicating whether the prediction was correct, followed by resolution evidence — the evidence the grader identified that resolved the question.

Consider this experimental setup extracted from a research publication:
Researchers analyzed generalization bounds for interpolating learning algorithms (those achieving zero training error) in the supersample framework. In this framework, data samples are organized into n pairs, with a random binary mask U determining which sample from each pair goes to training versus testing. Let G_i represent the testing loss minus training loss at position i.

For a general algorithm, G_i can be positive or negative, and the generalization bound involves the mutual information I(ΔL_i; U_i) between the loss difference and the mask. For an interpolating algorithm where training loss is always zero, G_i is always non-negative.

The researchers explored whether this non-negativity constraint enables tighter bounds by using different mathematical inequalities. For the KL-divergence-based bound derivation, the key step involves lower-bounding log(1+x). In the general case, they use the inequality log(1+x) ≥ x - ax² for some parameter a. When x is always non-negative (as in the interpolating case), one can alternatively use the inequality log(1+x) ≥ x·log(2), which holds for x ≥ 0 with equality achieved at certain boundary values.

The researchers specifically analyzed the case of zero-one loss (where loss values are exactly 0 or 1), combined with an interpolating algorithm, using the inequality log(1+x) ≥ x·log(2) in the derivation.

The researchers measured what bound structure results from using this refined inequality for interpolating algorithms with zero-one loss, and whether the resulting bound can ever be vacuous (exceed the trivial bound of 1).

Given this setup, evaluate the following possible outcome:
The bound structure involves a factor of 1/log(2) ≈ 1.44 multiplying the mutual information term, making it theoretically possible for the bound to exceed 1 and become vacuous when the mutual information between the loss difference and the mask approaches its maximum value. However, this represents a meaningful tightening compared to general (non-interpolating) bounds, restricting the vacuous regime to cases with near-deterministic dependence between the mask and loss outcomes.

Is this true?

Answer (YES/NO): NO